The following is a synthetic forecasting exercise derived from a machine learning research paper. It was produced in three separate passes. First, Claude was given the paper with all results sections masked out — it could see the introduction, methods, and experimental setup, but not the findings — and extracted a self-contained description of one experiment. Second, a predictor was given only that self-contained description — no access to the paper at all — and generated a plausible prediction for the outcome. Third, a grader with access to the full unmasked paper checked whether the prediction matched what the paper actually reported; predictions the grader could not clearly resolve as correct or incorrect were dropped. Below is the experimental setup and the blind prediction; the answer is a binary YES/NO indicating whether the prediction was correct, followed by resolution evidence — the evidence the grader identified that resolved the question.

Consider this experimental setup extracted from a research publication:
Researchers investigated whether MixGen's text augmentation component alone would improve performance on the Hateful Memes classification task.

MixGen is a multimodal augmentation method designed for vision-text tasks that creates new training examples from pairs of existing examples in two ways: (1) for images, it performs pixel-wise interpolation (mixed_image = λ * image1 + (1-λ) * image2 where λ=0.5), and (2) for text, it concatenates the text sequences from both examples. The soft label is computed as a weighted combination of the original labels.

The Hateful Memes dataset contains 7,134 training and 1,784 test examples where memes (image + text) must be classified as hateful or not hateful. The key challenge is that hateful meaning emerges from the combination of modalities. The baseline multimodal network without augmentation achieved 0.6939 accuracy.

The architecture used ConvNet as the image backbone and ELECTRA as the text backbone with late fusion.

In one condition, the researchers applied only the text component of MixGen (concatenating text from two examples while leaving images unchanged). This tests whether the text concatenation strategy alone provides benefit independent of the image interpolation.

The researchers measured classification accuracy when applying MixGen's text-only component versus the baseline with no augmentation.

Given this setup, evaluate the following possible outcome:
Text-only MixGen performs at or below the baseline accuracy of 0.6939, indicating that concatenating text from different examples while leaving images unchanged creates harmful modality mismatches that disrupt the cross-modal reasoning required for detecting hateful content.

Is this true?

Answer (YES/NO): YES